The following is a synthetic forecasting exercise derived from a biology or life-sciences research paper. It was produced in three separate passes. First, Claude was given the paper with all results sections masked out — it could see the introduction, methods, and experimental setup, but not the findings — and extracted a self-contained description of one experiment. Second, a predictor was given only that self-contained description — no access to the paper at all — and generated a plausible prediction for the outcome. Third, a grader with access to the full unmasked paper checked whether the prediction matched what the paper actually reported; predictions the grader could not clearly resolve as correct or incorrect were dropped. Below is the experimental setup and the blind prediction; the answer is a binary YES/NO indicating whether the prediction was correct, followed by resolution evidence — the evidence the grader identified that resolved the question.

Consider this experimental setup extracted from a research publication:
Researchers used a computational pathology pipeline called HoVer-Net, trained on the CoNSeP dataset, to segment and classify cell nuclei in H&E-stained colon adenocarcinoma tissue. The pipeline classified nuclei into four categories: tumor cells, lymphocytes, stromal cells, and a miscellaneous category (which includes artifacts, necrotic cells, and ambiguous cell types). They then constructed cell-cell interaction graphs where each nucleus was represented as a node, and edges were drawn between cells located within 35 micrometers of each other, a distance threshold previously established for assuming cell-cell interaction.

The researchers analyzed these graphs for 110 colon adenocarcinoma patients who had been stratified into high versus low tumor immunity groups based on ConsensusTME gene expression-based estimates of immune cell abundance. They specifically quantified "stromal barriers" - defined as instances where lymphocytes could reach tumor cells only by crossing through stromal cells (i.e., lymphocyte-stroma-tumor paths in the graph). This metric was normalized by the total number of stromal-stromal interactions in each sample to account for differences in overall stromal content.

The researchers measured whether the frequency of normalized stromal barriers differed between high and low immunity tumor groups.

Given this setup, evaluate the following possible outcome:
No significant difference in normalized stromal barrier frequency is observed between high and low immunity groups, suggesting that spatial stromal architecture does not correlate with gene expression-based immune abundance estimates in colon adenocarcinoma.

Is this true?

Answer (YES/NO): NO